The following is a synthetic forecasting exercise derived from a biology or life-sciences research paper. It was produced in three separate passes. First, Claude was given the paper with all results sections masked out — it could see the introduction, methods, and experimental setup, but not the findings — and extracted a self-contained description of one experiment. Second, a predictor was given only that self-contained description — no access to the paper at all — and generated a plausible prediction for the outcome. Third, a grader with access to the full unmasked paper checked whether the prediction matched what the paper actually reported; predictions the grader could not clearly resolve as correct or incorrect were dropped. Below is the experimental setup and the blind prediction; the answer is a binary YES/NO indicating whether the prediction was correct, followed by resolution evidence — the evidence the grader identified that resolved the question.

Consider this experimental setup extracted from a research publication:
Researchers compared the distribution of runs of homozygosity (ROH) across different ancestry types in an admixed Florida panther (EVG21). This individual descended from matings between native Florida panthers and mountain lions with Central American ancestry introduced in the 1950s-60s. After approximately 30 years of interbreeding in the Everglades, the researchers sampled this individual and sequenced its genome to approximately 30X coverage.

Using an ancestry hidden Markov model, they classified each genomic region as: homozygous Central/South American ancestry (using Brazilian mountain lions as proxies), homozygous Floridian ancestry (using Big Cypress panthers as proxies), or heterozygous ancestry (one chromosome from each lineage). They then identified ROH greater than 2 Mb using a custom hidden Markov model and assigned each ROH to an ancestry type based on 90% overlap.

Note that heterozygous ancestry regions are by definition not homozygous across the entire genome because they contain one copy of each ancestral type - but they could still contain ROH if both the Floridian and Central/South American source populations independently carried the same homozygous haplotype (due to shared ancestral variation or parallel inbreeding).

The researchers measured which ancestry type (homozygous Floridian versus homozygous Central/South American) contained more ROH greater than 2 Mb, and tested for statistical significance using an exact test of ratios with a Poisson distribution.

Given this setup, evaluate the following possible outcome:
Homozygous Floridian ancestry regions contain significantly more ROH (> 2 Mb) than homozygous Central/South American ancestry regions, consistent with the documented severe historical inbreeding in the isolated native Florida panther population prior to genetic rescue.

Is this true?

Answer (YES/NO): YES